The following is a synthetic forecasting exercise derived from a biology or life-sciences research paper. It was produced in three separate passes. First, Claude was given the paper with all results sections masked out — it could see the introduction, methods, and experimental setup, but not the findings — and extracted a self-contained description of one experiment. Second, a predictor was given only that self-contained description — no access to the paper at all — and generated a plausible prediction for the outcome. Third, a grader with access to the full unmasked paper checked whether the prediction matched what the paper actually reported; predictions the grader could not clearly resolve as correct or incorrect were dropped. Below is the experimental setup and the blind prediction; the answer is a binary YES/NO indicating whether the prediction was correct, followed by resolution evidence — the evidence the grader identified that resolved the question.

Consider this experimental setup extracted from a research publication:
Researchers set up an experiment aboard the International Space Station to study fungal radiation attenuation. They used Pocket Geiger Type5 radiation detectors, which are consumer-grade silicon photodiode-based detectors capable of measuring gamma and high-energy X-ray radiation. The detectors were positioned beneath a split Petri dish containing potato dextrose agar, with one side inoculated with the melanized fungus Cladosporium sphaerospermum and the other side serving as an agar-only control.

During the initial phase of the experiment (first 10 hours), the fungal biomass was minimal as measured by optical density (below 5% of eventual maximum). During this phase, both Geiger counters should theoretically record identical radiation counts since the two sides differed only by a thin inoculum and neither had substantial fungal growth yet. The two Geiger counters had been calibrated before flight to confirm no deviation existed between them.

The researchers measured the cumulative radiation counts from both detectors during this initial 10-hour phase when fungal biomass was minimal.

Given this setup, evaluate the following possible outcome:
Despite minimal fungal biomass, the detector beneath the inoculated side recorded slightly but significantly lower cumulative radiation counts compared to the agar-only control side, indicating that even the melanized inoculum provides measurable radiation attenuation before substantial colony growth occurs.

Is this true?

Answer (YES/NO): NO